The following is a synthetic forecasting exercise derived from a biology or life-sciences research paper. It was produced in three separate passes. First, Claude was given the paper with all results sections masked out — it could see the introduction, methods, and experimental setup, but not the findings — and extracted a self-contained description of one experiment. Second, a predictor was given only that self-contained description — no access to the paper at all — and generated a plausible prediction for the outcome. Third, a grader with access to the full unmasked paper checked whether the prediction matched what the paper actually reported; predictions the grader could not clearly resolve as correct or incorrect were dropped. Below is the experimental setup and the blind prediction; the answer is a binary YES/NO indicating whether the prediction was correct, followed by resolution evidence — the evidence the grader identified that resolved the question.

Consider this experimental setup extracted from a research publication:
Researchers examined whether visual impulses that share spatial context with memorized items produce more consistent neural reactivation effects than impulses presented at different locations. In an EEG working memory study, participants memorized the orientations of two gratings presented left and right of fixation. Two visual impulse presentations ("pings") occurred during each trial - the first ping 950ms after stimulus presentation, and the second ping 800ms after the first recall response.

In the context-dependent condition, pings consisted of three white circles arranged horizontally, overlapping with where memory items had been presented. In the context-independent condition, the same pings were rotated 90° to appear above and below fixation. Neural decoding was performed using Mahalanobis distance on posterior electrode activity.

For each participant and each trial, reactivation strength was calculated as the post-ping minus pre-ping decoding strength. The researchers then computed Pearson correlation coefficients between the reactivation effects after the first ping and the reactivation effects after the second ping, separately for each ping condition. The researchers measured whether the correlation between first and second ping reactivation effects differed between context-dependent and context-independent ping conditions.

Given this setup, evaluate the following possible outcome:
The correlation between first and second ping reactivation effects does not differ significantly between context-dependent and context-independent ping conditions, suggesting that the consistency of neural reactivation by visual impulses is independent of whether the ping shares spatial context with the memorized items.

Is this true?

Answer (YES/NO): NO